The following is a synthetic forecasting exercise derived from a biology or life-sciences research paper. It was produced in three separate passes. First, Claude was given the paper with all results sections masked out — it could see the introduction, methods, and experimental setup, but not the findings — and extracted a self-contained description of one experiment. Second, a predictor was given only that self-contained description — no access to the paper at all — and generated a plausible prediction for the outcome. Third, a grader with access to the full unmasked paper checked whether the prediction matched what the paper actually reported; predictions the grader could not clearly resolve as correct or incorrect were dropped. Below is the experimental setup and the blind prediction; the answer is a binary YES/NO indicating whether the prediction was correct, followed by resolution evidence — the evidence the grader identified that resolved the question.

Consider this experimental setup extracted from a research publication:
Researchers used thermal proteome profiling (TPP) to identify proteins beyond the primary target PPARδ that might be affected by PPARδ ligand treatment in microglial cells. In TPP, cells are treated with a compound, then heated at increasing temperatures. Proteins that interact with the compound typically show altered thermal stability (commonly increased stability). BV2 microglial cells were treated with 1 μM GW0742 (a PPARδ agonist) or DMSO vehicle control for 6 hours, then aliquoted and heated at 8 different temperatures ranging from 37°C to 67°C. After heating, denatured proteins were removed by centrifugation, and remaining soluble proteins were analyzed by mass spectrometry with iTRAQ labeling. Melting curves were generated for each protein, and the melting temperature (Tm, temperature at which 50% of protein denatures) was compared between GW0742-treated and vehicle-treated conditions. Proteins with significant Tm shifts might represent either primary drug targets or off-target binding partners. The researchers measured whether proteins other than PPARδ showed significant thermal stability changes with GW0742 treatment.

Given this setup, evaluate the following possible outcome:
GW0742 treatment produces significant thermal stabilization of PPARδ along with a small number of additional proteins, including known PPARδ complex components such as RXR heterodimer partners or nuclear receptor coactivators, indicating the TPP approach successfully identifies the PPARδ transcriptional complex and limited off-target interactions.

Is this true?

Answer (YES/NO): NO